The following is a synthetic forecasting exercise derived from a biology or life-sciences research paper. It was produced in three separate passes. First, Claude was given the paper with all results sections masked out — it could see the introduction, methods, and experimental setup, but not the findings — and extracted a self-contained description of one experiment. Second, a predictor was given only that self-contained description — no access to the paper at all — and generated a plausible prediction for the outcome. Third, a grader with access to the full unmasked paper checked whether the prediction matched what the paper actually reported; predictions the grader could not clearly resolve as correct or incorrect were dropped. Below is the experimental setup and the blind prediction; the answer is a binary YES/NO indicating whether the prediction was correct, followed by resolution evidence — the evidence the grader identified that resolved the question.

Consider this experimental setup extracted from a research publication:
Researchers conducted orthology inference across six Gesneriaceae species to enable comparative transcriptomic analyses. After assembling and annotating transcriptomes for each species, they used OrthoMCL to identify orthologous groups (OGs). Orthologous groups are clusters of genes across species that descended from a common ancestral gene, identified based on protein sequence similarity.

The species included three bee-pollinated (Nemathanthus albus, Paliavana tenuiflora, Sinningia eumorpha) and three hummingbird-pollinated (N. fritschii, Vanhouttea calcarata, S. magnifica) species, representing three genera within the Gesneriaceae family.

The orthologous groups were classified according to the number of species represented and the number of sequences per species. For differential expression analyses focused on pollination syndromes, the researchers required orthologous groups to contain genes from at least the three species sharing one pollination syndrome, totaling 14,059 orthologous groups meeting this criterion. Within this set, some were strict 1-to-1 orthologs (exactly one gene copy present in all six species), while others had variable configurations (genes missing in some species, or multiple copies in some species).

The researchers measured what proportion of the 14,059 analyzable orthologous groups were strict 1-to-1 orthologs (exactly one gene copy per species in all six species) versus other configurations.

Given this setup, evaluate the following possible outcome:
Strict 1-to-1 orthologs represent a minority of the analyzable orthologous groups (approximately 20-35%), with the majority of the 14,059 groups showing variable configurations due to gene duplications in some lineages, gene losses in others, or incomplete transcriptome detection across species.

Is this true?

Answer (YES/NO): NO